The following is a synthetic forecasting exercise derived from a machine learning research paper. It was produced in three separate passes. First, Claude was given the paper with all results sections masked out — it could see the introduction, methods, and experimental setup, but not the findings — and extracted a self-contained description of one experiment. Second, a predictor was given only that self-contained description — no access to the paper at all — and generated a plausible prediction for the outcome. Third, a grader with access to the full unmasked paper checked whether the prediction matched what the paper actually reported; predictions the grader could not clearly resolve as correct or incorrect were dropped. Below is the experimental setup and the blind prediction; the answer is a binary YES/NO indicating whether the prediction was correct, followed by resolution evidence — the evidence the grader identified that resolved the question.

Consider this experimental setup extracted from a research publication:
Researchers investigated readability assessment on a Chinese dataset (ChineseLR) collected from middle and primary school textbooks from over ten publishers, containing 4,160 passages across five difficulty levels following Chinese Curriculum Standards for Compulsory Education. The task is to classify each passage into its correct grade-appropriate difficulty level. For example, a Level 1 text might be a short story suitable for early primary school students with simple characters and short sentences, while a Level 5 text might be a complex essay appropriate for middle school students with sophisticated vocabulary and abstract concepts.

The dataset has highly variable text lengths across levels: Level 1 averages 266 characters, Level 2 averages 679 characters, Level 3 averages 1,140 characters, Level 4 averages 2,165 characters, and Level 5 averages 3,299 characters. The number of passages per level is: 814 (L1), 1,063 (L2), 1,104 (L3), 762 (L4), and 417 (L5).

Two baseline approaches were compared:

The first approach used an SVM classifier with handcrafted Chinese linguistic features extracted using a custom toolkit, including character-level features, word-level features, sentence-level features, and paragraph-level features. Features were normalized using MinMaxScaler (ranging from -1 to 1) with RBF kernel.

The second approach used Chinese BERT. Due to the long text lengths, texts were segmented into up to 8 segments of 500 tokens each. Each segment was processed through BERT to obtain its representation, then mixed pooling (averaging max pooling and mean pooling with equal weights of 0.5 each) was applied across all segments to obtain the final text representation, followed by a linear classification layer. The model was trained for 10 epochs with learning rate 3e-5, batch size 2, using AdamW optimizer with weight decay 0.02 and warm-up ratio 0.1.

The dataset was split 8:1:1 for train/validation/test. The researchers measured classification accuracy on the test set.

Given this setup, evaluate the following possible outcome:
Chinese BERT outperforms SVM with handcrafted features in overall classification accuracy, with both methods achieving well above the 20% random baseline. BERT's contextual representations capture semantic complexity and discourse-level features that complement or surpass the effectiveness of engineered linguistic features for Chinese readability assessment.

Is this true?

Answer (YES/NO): NO